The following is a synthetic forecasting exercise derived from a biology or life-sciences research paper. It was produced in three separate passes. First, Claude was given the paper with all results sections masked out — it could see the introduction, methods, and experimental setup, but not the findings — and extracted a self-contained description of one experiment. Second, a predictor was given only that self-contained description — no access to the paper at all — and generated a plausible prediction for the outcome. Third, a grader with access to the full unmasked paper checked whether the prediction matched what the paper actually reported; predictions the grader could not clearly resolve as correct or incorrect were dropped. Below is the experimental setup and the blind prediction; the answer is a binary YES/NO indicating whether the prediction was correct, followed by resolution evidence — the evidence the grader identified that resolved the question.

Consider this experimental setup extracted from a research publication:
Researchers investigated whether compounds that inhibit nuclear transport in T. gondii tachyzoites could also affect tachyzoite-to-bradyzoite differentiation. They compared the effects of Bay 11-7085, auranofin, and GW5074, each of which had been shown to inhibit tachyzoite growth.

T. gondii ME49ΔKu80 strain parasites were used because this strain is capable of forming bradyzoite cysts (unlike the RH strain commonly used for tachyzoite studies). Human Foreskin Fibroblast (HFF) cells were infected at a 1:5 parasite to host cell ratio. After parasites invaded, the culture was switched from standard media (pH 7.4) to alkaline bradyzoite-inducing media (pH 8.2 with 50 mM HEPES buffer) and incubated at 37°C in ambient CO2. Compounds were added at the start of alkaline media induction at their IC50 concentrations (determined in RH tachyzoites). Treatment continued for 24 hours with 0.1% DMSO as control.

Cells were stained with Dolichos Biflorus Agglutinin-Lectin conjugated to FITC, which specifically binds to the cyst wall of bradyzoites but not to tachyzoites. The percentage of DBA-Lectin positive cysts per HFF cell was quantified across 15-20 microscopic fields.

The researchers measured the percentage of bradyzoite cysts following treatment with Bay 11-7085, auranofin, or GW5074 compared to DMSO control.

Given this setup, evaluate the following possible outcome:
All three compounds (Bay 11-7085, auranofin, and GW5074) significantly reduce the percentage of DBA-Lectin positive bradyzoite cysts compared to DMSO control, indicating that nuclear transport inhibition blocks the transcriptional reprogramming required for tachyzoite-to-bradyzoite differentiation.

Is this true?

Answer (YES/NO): NO